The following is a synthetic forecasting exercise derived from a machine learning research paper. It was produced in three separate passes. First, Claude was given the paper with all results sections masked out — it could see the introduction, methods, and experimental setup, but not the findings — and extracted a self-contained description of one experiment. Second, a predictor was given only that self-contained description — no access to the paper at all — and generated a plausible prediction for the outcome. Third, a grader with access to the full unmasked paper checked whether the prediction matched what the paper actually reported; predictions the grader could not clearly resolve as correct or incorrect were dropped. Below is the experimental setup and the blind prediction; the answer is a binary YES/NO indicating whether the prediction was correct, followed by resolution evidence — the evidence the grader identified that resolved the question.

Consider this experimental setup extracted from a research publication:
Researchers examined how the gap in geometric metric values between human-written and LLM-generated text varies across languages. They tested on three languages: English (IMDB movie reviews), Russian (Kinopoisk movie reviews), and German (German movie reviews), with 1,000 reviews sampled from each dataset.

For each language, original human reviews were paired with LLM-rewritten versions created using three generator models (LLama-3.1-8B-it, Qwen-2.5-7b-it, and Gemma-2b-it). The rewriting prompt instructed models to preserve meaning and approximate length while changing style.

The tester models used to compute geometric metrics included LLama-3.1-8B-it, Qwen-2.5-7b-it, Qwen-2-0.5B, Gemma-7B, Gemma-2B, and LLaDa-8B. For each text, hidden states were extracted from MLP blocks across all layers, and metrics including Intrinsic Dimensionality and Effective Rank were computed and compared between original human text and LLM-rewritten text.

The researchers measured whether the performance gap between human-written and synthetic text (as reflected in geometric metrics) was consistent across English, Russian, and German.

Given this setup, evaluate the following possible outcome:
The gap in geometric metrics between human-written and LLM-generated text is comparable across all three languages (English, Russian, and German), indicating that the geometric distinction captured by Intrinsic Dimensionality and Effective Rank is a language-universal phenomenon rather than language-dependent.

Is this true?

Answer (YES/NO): NO